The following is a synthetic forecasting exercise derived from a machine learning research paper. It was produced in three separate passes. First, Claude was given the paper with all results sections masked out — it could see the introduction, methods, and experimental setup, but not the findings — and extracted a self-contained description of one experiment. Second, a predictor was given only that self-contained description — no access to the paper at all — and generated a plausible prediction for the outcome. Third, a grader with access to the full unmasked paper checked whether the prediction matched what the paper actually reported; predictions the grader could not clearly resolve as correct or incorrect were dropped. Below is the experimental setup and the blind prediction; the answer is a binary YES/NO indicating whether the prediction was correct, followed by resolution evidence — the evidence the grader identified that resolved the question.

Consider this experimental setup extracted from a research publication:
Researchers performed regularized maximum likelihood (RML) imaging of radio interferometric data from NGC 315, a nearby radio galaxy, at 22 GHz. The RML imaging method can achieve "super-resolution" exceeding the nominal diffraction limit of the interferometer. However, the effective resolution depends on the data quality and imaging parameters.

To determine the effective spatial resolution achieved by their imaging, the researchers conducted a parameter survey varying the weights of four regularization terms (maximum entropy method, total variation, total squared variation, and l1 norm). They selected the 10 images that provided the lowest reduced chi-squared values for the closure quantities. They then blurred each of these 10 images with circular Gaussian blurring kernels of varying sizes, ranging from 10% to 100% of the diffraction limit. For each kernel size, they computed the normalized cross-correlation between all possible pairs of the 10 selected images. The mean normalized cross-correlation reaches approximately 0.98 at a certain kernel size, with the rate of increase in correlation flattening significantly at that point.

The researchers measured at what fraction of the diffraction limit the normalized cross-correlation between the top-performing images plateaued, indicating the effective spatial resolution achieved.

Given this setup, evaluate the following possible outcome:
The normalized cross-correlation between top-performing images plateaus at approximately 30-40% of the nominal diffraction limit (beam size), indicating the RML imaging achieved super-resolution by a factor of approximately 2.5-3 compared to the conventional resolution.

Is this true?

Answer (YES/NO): YES